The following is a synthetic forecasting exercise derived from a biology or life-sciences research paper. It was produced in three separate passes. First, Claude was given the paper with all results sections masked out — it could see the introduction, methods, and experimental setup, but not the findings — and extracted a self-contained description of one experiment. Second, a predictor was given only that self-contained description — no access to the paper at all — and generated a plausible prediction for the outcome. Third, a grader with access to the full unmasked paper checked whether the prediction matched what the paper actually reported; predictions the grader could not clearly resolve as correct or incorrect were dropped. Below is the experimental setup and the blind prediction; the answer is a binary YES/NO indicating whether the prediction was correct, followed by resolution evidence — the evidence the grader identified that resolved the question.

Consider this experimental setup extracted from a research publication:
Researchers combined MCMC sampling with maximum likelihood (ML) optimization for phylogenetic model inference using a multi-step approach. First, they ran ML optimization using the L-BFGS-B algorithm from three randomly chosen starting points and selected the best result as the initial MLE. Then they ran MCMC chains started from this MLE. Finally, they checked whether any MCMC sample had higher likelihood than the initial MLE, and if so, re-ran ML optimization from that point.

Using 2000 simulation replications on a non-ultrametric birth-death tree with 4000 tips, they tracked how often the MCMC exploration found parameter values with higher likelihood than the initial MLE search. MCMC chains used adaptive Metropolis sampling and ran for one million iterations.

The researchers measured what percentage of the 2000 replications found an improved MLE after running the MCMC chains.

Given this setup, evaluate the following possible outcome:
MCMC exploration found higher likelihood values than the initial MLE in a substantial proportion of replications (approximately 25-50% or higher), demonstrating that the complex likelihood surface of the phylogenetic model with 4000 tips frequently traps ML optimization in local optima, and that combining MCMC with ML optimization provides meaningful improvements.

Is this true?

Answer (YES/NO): YES